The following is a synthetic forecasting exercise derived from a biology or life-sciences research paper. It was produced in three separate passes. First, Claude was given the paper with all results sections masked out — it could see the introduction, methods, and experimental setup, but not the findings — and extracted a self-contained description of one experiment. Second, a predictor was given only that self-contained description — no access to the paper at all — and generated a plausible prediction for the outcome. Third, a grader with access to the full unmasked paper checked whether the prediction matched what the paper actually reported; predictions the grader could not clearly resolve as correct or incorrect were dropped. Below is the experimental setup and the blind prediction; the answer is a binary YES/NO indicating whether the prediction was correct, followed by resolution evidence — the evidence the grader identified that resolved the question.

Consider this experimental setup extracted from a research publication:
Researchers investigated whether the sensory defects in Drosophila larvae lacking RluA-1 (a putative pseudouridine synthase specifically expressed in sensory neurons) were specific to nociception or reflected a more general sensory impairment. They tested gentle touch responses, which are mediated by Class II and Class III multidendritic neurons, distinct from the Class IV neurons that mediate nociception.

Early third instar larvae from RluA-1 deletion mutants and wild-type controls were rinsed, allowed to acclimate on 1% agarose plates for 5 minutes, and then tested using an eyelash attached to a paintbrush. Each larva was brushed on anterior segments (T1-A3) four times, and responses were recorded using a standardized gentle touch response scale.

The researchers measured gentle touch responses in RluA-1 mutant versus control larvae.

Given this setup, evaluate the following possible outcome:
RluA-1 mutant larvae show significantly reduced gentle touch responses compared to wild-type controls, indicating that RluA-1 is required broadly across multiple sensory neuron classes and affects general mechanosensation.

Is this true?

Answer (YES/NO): NO